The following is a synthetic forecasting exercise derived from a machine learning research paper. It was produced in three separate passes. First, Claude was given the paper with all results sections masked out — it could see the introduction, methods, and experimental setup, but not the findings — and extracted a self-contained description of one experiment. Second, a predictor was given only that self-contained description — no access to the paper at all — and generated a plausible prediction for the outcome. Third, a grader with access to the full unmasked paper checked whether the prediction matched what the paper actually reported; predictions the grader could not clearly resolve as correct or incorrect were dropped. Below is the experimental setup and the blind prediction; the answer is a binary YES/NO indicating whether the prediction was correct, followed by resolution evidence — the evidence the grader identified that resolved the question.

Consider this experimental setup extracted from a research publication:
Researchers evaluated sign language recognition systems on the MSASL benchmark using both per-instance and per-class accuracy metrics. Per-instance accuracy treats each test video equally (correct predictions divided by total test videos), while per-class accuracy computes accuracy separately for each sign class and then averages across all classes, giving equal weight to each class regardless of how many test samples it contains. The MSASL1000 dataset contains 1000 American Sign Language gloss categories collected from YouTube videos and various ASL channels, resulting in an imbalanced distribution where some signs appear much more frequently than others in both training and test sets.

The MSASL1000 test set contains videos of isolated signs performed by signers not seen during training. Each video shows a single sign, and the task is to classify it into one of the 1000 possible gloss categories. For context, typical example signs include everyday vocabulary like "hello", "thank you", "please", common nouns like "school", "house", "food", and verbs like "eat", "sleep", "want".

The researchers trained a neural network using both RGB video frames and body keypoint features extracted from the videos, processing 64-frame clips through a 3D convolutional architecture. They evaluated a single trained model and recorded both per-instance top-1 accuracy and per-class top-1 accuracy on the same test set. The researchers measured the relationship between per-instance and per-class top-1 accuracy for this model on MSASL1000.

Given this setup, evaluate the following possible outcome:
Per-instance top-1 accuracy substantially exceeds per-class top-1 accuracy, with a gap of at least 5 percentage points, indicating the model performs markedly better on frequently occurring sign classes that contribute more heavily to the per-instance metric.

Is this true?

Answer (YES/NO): NO